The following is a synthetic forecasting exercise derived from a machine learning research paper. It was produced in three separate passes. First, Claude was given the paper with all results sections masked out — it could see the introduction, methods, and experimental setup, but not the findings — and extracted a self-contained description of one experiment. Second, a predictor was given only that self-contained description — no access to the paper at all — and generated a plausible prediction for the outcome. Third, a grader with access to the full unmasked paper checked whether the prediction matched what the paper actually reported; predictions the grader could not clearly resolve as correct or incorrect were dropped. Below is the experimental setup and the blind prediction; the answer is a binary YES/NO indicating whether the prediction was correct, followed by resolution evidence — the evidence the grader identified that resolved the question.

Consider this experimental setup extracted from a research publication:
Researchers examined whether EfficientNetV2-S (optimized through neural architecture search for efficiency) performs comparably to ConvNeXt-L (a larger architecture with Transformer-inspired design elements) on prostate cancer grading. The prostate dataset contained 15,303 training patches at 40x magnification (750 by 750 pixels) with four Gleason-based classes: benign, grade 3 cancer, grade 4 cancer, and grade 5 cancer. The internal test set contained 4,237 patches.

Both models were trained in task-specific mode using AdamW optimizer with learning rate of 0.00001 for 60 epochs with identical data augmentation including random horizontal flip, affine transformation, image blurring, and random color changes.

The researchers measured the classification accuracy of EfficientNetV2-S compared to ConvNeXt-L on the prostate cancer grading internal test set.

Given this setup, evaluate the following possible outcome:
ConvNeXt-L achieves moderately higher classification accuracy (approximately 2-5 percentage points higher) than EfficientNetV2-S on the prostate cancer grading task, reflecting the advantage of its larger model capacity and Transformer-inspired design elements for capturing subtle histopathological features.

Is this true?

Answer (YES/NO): NO